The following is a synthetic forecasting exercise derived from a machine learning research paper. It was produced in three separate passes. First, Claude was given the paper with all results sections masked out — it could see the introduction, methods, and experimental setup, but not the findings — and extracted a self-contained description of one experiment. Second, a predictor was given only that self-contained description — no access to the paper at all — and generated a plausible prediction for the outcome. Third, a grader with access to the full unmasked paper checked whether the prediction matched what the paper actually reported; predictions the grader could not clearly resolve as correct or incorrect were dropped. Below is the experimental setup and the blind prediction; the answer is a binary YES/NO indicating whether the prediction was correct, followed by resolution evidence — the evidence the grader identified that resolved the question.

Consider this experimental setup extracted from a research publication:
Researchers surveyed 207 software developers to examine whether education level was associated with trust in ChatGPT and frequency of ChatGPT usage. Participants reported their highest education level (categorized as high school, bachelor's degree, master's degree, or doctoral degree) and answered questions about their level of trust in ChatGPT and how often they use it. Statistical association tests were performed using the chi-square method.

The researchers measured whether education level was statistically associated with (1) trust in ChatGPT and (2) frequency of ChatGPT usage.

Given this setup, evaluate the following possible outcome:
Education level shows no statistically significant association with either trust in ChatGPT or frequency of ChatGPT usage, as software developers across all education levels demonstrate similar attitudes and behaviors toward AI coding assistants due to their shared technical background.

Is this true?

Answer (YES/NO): NO